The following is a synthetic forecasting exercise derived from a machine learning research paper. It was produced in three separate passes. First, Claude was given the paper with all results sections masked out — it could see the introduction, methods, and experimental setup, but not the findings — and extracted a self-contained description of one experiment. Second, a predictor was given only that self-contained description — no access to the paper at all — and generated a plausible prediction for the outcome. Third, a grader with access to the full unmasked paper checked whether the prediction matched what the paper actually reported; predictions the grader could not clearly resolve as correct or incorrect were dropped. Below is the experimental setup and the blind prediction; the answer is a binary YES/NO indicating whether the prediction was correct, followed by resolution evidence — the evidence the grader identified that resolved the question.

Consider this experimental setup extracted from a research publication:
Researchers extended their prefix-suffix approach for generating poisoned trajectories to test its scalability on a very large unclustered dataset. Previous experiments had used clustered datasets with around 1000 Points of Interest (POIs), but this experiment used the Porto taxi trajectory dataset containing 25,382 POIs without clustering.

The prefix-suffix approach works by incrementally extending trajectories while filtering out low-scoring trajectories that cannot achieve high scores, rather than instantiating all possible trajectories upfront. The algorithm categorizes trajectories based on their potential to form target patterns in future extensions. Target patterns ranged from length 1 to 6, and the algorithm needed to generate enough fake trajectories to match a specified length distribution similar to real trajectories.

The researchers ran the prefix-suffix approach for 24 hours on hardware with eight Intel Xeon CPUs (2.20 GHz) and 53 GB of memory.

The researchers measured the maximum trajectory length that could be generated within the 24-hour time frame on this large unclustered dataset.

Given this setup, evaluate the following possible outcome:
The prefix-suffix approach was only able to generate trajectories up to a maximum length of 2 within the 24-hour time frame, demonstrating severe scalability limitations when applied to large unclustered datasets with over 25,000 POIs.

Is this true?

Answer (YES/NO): NO